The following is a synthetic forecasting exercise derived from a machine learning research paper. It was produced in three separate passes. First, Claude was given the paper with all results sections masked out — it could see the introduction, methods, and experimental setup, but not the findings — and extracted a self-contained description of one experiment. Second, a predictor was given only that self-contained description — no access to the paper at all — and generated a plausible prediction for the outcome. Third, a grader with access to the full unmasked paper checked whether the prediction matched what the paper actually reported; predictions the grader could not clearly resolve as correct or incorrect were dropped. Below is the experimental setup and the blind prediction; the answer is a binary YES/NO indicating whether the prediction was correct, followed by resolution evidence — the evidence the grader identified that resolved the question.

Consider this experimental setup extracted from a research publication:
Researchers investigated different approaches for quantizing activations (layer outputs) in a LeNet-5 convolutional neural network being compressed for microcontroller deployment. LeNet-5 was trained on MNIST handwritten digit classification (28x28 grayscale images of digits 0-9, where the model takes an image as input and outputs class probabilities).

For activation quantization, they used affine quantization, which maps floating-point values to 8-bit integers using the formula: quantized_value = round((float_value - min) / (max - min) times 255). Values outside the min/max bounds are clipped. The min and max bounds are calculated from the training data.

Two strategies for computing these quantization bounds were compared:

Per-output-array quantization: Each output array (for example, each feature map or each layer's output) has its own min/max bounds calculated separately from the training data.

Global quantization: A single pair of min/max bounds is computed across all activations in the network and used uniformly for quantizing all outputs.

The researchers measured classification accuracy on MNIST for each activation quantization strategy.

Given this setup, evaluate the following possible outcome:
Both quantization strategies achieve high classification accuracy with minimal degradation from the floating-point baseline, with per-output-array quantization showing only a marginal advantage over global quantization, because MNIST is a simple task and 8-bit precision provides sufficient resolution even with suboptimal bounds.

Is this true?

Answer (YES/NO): NO